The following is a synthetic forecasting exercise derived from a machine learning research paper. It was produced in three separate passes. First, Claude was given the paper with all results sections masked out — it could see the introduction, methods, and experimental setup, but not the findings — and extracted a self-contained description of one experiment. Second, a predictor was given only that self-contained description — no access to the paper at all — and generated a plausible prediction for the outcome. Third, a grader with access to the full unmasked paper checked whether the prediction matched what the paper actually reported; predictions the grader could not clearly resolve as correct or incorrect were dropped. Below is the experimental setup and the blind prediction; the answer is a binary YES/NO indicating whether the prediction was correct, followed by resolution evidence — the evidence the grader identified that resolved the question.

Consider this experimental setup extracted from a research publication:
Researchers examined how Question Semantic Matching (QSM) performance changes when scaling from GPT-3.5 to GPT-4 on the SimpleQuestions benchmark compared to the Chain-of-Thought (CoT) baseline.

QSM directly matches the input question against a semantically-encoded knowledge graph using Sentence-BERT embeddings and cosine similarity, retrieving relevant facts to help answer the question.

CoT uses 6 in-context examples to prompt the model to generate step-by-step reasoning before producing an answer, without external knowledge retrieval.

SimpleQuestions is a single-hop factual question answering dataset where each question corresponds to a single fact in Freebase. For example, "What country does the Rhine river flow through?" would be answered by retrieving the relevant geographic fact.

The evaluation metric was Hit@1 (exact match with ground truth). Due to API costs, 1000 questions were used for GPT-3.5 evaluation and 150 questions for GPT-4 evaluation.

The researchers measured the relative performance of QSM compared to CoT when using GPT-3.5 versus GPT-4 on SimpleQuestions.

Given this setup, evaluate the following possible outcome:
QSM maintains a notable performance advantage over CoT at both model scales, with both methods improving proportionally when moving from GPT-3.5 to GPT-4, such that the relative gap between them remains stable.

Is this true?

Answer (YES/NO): NO